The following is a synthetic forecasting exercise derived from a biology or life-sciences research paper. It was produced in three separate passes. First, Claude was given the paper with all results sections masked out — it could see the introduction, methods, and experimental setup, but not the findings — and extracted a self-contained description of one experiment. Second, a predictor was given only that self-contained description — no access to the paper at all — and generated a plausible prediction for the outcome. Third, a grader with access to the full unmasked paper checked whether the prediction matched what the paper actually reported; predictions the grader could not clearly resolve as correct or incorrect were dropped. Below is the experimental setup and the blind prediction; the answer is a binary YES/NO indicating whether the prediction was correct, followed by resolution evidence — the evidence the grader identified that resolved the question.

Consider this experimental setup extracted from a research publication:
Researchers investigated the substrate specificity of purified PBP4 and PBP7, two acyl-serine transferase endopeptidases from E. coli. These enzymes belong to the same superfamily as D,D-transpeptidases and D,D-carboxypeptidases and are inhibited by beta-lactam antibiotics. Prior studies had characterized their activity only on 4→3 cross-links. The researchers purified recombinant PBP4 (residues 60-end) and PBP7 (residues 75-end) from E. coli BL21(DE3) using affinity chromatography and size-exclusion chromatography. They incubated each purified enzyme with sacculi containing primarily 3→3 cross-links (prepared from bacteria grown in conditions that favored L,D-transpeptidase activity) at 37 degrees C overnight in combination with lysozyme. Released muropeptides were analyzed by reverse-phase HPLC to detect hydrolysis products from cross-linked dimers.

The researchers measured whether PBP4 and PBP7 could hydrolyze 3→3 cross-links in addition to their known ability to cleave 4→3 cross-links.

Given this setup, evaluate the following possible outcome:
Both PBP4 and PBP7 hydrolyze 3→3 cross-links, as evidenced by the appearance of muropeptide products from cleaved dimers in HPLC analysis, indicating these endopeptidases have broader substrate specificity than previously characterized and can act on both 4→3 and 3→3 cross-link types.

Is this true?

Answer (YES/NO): NO